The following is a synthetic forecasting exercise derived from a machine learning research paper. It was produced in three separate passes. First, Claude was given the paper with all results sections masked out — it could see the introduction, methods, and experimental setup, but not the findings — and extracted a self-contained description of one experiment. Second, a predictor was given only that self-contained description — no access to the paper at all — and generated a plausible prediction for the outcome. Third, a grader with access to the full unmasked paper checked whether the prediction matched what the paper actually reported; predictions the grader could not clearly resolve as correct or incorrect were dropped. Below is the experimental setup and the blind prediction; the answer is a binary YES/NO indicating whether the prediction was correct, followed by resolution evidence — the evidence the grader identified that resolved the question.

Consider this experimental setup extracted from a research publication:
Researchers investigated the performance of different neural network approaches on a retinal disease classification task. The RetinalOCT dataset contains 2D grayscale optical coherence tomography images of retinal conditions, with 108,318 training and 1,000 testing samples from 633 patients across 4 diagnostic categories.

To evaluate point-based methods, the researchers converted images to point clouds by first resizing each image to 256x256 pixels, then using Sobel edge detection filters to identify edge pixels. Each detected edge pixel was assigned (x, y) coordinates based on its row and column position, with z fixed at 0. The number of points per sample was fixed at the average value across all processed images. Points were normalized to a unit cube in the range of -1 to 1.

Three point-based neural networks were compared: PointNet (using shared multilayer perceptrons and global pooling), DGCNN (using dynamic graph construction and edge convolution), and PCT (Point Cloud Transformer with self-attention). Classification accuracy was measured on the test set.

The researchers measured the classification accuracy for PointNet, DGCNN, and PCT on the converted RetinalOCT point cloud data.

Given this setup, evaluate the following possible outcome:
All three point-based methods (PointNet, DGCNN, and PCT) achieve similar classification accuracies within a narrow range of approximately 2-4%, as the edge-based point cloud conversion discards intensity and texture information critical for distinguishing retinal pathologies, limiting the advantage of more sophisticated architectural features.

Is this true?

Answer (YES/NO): NO